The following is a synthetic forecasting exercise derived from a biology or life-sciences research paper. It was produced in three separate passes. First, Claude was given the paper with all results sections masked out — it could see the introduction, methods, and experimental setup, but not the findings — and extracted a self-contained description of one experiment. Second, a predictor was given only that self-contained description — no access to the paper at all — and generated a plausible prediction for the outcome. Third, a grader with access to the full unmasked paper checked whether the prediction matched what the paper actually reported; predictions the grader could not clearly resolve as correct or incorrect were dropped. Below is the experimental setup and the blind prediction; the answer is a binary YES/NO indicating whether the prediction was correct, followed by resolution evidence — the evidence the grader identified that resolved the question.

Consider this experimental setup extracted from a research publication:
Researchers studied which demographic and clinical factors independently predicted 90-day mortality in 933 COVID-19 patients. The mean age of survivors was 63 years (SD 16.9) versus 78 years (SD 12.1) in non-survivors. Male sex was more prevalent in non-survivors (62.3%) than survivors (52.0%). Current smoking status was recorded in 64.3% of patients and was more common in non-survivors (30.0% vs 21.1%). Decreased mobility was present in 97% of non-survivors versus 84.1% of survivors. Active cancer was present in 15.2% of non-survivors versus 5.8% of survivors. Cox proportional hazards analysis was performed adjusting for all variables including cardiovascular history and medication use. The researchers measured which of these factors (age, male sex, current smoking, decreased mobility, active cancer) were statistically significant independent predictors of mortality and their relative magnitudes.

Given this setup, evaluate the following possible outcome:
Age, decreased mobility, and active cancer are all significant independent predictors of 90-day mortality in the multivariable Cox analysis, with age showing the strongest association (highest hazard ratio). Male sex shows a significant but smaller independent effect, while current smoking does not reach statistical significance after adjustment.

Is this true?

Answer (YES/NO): NO